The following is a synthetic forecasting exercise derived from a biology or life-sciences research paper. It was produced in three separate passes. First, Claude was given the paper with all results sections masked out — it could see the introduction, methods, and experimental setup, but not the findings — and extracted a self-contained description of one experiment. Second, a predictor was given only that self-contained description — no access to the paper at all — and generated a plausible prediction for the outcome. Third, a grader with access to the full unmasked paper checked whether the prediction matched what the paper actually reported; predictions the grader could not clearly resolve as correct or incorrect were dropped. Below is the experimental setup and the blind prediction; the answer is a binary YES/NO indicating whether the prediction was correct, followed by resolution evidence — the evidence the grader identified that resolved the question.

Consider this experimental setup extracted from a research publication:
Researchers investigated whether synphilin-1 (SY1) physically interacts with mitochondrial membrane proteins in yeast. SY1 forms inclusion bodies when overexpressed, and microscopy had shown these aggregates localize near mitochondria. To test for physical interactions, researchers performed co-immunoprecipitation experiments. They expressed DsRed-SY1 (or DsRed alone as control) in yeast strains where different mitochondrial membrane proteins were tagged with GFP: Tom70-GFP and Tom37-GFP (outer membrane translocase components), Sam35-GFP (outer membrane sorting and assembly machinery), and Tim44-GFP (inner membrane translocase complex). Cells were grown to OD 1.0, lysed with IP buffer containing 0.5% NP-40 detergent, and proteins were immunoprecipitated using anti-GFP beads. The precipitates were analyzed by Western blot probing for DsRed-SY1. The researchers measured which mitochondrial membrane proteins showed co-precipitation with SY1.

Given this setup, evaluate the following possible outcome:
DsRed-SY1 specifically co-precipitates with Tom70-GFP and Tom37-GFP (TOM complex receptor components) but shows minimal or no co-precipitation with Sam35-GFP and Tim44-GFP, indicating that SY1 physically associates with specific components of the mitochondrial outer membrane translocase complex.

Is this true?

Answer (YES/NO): NO